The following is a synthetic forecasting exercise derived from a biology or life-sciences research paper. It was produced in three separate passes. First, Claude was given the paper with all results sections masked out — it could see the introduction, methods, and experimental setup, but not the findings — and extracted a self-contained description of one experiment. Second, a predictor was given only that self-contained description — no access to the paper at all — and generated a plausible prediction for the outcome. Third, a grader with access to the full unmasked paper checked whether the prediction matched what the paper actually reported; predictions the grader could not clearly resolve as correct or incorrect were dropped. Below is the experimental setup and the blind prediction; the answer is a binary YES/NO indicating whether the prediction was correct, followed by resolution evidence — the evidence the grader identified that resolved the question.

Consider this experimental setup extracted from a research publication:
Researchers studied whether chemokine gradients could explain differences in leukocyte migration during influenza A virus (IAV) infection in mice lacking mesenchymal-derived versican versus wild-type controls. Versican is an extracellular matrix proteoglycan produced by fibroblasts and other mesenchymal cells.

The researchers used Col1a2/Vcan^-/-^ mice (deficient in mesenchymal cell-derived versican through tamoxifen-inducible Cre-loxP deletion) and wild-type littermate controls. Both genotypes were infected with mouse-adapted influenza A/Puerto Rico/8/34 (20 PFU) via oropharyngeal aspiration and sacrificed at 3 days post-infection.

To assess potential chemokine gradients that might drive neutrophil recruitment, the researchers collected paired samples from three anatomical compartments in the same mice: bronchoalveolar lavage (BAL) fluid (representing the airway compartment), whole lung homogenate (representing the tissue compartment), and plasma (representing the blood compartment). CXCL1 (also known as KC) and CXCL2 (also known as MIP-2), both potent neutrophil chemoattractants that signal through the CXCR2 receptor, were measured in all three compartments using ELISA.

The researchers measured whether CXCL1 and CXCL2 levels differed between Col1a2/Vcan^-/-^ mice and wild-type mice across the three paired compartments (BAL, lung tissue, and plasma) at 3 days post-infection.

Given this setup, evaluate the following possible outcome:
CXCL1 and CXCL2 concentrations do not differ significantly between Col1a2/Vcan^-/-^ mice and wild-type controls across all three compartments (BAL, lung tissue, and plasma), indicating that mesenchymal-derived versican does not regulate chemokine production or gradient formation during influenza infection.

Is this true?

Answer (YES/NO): YES